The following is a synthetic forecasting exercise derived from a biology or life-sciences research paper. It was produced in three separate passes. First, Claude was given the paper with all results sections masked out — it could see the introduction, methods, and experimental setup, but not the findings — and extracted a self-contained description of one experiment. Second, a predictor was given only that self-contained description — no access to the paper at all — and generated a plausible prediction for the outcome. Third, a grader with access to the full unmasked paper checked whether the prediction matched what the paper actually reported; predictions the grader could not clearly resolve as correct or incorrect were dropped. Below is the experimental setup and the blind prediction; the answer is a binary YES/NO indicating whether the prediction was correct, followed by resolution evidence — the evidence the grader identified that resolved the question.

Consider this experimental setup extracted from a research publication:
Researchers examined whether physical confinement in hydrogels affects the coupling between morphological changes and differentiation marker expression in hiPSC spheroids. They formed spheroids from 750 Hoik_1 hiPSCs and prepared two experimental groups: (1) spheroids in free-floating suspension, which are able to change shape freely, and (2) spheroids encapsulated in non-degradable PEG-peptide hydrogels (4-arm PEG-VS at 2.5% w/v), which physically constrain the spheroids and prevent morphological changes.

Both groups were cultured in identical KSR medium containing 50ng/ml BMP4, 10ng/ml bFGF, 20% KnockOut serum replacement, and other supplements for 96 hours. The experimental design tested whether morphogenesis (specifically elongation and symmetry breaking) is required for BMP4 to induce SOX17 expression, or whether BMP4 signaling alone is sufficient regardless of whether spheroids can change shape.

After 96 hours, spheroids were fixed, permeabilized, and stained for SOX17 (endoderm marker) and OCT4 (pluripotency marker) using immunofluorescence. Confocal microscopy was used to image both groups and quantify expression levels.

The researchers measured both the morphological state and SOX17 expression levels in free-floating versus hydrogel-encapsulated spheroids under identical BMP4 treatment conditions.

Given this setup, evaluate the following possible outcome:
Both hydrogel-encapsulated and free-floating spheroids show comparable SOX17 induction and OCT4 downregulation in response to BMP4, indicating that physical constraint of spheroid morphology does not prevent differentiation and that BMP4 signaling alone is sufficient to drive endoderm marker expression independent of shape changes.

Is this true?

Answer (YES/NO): NO